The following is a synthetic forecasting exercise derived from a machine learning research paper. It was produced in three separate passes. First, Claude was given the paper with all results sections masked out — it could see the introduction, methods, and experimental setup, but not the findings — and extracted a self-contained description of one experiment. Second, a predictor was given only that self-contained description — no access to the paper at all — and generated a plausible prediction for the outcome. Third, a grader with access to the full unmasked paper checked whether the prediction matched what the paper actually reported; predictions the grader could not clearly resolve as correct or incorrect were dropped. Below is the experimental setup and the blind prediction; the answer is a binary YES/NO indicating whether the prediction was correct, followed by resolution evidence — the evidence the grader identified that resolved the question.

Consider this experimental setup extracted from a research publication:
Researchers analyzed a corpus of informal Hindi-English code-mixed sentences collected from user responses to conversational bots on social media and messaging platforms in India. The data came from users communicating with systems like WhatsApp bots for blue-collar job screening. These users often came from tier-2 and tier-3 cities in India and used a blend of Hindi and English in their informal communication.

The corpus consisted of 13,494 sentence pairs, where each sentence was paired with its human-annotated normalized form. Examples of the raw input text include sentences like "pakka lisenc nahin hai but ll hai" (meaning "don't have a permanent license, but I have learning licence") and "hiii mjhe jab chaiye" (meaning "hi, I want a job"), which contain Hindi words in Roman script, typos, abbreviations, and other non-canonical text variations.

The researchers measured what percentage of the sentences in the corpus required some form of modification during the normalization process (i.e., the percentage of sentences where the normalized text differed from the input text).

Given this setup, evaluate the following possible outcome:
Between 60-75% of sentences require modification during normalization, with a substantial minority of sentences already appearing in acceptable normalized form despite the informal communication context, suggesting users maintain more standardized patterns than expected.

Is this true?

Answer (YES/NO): NO